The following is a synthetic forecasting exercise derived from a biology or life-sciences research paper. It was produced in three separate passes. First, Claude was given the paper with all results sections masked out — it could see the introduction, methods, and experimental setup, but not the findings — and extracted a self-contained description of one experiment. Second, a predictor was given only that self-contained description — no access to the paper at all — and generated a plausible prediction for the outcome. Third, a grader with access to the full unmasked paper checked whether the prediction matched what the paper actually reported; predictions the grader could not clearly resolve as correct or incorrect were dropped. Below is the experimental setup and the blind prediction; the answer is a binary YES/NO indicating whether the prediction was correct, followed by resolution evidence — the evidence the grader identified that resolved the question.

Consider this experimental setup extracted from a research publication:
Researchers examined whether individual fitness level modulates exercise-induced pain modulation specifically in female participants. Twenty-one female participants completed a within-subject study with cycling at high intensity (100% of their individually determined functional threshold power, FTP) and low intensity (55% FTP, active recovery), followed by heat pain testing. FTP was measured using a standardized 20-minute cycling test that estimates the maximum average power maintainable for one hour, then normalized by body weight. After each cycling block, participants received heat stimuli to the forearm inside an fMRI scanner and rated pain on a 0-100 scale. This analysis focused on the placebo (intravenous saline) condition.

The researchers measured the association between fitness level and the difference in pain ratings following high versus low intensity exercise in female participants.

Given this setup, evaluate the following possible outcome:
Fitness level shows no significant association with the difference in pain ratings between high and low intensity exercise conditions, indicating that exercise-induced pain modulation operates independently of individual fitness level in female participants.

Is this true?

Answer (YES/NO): YES